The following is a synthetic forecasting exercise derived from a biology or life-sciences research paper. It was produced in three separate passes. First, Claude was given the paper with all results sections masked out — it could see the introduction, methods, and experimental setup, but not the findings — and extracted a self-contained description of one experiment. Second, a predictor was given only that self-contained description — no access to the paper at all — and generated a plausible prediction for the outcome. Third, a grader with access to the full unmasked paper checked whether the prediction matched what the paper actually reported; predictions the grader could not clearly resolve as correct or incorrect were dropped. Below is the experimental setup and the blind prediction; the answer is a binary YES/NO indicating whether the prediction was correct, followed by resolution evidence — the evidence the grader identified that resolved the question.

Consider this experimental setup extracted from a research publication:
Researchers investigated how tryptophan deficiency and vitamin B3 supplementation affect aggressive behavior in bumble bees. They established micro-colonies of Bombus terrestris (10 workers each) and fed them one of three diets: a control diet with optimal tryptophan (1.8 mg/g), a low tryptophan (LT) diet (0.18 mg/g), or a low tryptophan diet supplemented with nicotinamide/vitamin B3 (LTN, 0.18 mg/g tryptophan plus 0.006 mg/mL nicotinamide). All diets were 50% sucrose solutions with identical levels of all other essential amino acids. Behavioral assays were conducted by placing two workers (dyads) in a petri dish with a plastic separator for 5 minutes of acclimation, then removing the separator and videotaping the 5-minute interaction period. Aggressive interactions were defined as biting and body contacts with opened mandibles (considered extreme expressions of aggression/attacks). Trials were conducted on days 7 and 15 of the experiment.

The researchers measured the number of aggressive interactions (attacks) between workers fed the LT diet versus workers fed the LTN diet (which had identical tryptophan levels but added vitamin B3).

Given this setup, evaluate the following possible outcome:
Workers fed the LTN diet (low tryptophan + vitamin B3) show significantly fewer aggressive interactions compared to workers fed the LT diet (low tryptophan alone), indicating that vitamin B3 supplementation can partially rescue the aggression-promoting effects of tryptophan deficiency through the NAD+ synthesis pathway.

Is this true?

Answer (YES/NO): NO